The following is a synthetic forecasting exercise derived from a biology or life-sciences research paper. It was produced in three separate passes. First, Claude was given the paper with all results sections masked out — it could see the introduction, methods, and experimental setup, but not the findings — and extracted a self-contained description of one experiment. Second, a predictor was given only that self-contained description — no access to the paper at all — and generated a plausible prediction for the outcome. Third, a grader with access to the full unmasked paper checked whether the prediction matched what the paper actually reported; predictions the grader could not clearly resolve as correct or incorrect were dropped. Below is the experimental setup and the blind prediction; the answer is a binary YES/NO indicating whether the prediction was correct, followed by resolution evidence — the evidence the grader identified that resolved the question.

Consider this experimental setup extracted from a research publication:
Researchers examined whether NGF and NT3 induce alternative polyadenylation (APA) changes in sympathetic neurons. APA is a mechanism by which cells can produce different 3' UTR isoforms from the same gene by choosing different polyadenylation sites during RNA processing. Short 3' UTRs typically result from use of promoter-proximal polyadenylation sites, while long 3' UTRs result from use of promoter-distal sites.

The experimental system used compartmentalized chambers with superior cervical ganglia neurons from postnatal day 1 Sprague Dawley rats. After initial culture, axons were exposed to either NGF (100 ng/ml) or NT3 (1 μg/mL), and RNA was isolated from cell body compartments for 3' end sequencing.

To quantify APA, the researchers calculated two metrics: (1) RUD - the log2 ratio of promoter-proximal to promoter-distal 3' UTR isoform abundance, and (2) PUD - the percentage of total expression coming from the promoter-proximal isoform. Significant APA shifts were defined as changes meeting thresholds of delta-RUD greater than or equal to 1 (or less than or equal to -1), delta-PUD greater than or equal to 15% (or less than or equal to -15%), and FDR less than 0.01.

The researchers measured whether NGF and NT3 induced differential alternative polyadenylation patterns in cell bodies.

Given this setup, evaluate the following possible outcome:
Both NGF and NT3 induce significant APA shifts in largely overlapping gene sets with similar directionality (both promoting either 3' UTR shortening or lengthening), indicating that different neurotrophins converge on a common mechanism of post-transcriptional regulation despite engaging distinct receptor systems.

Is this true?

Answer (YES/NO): NO